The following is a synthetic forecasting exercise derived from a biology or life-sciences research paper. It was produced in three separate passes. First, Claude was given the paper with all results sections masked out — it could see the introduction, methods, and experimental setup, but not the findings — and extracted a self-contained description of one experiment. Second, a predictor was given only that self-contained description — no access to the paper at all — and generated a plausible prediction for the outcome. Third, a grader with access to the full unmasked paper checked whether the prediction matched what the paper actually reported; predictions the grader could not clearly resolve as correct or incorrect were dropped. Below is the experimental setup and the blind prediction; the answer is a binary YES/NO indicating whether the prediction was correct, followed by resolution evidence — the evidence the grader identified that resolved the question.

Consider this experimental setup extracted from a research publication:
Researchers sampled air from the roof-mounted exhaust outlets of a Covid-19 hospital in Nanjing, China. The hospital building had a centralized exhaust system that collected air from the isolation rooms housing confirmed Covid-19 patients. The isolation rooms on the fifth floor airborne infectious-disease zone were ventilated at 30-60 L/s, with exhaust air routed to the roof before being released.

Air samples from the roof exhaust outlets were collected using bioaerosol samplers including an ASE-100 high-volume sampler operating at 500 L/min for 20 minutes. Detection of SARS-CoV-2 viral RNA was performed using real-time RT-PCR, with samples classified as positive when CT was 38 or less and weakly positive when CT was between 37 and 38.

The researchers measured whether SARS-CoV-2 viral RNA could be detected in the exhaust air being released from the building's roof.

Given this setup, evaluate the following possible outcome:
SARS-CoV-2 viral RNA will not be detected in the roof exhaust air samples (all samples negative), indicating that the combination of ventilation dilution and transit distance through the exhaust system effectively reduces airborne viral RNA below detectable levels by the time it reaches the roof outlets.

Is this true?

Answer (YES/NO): YES